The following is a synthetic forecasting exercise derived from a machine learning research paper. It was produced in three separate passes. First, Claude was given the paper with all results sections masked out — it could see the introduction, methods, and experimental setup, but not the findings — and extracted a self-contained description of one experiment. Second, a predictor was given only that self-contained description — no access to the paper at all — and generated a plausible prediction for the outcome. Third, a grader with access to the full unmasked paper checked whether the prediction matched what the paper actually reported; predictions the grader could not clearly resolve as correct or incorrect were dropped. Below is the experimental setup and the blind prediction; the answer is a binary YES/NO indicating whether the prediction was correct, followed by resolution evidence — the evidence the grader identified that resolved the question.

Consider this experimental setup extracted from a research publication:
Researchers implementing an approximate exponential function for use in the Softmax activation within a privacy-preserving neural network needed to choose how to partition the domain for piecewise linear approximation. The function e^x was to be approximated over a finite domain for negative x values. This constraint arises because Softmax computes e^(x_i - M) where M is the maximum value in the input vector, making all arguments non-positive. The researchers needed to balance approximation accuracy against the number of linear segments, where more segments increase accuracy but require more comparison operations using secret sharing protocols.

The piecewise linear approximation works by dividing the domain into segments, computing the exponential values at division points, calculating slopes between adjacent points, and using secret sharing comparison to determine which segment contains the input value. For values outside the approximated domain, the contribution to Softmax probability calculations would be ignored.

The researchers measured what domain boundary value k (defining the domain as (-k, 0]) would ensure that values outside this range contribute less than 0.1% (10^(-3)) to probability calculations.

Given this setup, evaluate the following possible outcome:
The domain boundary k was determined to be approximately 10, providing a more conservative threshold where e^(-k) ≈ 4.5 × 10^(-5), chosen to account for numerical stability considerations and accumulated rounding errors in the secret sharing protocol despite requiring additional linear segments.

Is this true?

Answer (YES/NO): YES